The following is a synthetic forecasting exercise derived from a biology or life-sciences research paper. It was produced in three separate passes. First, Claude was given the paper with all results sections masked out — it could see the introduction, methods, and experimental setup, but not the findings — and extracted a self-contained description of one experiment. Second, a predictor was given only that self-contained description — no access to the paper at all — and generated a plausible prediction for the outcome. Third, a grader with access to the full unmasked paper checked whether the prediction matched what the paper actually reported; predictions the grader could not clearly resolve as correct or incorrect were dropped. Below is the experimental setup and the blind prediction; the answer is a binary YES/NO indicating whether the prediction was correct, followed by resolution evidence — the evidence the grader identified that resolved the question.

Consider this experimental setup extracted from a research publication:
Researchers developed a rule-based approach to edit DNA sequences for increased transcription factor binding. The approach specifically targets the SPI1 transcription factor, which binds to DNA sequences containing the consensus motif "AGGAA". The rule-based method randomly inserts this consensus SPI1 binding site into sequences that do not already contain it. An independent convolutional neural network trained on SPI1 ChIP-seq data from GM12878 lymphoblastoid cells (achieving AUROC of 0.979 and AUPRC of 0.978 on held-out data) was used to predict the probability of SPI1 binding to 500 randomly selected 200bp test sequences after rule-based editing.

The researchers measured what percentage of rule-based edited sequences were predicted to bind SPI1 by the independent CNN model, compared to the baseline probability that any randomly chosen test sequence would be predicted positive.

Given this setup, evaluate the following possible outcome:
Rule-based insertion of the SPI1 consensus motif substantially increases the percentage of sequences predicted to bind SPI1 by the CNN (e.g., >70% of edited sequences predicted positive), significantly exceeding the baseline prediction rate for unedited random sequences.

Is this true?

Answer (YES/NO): NO